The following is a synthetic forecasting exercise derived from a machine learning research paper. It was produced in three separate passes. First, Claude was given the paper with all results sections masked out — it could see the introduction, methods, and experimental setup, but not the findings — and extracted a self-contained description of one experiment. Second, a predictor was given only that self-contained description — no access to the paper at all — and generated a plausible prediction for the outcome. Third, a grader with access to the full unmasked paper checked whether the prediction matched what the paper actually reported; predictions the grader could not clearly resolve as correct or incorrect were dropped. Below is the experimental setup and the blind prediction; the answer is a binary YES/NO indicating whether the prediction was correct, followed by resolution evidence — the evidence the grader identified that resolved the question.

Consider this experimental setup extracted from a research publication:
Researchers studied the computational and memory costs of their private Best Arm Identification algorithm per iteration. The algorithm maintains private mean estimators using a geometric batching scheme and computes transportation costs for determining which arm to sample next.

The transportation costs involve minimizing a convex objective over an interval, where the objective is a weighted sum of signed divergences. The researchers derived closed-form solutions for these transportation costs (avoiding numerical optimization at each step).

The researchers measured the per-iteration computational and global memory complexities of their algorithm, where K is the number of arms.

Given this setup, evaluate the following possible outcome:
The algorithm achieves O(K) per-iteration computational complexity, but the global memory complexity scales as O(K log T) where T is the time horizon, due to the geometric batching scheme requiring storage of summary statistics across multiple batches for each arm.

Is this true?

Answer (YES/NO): NO